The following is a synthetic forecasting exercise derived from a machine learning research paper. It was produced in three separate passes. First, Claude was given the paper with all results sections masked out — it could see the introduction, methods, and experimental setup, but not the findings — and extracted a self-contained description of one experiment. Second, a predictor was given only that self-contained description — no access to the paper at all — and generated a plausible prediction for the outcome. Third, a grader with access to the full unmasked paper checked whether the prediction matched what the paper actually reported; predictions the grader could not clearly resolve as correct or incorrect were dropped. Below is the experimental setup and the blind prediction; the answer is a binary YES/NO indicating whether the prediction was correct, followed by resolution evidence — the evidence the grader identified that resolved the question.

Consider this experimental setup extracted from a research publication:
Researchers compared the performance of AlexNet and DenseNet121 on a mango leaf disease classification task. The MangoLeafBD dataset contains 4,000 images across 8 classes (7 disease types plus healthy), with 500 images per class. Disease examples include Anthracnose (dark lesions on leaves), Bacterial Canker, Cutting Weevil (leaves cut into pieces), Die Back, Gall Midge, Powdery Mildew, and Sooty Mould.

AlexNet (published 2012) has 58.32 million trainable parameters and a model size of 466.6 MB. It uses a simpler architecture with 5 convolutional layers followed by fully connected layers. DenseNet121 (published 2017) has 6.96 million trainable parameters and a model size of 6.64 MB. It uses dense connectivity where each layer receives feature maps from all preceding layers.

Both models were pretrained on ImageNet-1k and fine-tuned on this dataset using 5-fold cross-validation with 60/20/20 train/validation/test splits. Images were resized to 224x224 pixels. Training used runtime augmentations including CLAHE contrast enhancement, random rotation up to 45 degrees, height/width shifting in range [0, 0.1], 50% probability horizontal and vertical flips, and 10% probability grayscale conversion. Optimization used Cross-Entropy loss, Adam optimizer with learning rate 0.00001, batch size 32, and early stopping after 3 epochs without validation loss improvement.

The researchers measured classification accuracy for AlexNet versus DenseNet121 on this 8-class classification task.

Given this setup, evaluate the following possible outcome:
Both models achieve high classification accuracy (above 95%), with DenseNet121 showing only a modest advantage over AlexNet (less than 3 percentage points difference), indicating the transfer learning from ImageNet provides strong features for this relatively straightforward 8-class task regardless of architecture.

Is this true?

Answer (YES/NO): NO